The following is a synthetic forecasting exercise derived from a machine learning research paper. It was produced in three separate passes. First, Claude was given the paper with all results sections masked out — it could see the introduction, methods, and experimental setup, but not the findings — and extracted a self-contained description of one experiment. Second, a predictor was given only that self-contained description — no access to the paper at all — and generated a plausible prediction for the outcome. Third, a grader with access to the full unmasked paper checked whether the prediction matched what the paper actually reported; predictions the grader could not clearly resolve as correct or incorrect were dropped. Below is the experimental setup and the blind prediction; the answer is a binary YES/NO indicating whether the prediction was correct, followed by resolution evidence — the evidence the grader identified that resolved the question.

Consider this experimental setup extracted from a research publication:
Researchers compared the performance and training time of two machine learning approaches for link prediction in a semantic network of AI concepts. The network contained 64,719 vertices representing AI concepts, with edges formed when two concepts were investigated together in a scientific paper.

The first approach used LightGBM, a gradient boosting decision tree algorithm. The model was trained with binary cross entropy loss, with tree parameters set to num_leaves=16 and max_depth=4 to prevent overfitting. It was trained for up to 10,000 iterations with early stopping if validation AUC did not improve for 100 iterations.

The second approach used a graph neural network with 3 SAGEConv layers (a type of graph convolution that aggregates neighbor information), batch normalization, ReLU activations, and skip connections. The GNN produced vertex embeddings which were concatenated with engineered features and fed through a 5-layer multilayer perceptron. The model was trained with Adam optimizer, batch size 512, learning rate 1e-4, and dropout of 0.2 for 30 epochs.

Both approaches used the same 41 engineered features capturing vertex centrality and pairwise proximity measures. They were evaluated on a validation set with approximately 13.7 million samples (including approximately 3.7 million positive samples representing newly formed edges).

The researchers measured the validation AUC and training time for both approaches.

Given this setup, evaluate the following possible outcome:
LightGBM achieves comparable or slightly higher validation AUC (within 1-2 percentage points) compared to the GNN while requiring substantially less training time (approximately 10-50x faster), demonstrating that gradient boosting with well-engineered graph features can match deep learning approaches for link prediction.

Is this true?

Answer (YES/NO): YES